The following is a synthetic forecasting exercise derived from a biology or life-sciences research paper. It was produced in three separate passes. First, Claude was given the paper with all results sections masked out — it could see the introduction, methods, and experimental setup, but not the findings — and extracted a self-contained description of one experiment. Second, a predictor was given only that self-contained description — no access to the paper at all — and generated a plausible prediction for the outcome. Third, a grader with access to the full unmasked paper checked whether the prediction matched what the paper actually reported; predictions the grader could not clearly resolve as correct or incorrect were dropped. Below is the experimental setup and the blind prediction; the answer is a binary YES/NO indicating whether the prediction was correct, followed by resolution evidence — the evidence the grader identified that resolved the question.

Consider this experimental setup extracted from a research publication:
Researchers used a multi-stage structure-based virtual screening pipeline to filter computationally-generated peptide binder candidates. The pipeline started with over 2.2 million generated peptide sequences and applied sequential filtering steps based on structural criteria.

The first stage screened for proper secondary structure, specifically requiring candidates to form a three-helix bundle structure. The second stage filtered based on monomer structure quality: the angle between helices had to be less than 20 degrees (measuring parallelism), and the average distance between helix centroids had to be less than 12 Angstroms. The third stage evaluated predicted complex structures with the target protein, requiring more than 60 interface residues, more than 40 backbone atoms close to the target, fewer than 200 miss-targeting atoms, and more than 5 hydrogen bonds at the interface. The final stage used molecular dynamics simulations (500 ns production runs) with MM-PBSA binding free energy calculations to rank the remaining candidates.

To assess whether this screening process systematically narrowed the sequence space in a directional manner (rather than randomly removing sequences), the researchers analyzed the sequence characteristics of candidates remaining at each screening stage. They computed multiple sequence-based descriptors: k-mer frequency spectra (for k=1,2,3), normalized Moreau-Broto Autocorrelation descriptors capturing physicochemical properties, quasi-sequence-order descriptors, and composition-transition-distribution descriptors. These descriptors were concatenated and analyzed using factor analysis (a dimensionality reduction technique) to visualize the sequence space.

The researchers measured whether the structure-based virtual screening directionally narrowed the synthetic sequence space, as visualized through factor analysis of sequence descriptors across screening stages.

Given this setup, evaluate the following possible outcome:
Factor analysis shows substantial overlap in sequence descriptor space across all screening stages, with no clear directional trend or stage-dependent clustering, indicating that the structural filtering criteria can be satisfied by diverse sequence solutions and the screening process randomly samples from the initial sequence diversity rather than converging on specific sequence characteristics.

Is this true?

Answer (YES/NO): NO